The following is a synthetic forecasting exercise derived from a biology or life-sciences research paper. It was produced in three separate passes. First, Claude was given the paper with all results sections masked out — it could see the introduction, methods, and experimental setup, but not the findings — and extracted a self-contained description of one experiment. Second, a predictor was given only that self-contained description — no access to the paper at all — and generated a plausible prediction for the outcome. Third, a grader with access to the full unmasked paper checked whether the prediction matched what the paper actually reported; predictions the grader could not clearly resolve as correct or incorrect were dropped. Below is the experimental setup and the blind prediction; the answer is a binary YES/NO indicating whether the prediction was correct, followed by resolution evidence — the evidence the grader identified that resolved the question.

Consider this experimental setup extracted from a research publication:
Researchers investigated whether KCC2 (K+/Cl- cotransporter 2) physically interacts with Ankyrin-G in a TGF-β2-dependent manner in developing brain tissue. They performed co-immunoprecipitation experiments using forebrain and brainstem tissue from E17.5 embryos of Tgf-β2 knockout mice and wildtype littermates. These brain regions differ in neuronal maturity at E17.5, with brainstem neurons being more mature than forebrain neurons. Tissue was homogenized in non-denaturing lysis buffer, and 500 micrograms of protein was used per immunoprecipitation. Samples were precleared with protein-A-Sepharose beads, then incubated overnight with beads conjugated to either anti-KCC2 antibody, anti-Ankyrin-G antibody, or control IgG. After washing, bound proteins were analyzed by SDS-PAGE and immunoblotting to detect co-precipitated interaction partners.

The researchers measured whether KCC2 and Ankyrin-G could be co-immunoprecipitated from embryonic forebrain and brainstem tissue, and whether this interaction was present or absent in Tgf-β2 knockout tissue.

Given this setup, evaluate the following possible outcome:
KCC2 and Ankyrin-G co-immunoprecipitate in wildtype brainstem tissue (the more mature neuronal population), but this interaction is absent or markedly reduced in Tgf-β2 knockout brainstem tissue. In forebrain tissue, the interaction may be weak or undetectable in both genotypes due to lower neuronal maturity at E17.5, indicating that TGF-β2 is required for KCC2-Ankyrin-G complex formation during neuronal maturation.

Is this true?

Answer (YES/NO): YES